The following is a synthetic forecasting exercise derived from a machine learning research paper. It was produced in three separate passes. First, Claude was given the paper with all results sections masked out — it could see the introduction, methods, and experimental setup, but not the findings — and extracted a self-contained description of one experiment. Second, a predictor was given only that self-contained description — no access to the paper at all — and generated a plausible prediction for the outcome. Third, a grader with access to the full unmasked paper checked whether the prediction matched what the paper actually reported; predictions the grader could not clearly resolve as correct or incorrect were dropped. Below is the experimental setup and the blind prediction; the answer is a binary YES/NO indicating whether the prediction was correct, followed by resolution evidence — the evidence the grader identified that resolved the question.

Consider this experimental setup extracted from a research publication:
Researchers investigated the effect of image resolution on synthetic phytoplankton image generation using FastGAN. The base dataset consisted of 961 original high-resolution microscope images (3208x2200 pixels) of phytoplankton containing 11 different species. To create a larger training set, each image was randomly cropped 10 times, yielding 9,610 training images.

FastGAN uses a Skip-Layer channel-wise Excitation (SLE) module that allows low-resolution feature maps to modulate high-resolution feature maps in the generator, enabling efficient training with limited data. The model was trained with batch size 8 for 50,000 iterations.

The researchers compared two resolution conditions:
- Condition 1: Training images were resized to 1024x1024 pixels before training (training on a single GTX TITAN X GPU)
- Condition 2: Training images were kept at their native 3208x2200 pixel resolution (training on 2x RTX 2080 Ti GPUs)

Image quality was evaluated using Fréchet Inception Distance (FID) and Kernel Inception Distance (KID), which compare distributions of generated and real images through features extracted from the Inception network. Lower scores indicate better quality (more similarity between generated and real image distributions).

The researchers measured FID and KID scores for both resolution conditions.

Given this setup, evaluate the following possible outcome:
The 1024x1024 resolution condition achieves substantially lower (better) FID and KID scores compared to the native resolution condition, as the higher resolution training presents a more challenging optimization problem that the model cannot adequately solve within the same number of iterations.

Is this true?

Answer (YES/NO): YES